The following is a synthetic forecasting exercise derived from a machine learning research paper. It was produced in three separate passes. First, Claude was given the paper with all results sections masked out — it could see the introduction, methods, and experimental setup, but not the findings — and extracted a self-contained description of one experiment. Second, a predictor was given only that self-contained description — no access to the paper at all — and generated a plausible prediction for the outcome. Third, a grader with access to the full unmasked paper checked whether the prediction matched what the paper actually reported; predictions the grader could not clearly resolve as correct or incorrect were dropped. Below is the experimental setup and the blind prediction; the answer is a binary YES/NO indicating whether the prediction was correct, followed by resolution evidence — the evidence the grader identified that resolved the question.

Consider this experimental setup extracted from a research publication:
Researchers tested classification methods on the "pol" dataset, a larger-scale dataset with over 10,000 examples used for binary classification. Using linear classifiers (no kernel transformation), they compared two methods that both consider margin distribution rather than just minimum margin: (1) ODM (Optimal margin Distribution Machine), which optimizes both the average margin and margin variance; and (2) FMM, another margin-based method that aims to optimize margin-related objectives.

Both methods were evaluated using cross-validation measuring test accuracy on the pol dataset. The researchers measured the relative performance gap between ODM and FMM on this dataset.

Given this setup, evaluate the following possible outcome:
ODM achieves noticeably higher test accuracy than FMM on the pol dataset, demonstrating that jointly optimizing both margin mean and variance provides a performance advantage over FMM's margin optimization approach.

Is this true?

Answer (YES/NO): NO